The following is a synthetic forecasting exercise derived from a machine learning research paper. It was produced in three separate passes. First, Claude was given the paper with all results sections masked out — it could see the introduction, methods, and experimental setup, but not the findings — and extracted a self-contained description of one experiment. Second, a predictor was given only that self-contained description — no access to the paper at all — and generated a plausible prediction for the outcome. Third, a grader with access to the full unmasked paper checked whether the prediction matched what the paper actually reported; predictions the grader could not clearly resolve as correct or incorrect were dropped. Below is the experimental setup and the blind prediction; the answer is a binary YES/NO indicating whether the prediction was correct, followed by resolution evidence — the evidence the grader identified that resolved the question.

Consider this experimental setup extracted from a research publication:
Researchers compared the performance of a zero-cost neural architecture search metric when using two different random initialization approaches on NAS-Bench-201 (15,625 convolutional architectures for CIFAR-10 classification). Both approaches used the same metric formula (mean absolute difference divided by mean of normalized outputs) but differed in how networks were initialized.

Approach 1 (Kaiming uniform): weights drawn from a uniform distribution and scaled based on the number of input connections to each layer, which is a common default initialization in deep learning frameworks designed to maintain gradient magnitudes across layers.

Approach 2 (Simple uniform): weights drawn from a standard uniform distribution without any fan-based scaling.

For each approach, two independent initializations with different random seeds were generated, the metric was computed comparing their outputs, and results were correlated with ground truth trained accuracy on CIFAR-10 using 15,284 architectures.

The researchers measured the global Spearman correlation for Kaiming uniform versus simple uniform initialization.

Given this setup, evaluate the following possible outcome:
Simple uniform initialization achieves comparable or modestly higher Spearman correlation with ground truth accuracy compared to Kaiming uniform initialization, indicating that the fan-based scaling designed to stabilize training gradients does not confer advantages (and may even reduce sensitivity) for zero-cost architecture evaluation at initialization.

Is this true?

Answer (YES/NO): NO